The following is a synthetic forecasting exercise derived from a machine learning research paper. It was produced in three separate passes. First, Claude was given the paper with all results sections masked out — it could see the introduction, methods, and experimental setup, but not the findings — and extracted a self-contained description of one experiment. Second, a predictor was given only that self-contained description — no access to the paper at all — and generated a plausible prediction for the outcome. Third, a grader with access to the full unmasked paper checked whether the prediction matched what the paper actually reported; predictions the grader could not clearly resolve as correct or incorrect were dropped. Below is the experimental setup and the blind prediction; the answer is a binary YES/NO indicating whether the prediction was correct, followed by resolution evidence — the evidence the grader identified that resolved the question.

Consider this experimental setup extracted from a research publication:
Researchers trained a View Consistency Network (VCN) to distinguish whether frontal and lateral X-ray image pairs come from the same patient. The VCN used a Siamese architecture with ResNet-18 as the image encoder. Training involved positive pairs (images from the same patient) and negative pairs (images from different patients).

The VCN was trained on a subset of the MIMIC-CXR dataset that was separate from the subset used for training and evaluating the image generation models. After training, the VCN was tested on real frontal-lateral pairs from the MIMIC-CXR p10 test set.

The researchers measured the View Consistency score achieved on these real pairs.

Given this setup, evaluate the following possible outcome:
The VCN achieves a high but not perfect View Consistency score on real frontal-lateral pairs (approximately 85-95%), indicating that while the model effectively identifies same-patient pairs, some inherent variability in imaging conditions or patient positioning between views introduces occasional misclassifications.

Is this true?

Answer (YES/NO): NO